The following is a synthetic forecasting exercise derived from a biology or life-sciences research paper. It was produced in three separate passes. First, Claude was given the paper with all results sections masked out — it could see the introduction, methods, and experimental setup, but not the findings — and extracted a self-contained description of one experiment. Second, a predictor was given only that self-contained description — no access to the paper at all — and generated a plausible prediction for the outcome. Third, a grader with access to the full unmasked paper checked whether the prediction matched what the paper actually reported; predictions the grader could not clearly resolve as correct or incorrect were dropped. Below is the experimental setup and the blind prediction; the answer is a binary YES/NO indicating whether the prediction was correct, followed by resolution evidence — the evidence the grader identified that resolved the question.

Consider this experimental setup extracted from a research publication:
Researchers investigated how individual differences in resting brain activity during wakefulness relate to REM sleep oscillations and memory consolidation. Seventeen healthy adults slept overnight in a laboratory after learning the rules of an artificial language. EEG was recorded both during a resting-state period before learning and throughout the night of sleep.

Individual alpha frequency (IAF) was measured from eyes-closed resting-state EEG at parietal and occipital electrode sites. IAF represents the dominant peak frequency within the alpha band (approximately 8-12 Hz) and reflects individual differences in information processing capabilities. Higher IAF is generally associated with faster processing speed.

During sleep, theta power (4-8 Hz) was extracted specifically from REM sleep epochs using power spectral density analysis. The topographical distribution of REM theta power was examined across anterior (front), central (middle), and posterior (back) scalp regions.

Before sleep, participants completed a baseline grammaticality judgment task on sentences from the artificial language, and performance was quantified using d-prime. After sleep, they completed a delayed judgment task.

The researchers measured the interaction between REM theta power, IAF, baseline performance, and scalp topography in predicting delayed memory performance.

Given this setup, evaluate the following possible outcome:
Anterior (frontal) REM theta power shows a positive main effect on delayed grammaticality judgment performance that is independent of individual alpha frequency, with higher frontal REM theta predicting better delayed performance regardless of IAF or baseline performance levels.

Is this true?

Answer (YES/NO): NO